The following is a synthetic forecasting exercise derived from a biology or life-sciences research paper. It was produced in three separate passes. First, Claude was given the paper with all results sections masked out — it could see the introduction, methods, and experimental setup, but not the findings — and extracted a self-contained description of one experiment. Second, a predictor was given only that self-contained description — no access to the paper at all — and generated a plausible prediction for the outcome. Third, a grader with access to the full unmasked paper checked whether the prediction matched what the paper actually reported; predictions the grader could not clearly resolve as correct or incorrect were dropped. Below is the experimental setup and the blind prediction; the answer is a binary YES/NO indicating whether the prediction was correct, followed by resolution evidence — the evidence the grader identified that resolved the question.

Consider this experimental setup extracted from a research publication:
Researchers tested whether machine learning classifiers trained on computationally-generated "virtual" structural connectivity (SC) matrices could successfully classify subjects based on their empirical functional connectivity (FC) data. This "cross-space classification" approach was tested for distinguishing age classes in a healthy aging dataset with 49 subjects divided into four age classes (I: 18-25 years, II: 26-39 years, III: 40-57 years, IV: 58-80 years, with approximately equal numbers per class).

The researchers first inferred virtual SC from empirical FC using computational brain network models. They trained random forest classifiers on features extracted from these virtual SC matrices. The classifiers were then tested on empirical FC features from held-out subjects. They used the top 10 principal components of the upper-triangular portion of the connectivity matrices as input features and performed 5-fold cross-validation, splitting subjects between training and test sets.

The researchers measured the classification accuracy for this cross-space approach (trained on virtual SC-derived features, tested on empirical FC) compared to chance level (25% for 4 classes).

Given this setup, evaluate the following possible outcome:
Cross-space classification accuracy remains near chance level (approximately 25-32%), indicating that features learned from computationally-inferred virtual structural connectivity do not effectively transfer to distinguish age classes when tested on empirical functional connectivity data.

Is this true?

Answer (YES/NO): NO